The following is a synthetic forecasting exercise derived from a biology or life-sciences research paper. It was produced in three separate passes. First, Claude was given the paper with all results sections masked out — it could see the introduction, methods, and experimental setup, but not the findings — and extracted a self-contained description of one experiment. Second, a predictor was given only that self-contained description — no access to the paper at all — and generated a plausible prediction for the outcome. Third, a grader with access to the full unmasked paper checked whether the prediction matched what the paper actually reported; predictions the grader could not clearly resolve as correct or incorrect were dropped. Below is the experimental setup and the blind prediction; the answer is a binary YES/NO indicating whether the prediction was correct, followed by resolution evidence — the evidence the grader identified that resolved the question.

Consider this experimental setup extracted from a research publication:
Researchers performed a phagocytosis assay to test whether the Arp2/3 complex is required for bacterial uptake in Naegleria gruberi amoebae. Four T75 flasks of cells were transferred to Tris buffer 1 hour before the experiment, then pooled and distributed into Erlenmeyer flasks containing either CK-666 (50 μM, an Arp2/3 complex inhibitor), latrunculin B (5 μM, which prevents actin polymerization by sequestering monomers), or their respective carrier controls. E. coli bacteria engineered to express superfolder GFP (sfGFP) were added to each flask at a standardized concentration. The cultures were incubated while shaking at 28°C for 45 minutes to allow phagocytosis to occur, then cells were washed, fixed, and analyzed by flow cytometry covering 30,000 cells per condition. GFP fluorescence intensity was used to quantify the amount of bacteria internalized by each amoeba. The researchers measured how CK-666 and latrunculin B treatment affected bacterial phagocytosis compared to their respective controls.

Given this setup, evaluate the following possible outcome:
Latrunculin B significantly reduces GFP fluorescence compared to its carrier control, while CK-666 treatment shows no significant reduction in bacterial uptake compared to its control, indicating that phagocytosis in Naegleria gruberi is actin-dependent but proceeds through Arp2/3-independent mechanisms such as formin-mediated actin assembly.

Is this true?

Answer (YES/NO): NO